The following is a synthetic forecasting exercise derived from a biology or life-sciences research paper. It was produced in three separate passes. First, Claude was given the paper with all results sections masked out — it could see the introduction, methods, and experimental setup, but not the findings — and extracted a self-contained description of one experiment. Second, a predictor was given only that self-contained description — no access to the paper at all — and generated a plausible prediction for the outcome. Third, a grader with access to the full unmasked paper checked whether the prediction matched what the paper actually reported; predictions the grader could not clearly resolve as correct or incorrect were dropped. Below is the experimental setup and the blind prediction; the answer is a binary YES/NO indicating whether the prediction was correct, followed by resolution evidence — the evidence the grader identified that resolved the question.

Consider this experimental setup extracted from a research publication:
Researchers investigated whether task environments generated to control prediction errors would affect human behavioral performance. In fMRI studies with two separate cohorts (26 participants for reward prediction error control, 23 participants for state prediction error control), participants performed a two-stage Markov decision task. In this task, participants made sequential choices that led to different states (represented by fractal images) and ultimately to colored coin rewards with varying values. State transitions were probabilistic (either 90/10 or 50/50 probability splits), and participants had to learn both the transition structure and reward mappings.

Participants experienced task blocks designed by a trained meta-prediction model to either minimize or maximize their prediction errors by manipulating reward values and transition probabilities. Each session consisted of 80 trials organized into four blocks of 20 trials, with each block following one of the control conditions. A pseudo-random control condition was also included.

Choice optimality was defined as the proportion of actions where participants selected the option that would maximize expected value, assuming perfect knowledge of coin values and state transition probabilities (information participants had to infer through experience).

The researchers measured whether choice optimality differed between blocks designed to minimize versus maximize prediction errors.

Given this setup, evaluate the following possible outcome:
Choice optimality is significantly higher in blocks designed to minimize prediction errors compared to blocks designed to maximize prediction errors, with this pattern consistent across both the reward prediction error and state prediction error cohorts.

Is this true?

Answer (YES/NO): NO